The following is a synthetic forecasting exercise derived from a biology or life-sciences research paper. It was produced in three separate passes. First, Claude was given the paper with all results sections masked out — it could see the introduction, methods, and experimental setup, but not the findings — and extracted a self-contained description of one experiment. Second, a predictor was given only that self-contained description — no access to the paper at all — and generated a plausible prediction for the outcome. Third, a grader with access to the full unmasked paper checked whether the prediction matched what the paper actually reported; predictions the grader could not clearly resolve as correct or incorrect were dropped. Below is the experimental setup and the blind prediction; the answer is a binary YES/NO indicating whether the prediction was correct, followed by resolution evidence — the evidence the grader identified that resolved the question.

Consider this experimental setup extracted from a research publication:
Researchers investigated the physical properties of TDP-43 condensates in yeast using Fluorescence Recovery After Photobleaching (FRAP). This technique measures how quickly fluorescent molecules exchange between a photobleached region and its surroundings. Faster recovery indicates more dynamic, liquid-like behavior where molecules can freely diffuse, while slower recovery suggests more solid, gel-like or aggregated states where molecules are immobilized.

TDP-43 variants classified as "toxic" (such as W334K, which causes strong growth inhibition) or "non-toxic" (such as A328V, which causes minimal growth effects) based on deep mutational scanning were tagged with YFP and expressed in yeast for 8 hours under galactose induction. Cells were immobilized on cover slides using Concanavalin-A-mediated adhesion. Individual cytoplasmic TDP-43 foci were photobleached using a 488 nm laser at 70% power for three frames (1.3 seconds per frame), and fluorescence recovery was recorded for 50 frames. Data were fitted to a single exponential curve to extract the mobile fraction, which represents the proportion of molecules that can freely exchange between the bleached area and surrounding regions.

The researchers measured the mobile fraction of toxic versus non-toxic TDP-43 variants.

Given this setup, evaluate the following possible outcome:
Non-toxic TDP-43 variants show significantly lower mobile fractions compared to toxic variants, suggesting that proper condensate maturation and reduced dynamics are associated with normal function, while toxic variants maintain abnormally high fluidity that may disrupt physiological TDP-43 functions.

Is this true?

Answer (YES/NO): YES